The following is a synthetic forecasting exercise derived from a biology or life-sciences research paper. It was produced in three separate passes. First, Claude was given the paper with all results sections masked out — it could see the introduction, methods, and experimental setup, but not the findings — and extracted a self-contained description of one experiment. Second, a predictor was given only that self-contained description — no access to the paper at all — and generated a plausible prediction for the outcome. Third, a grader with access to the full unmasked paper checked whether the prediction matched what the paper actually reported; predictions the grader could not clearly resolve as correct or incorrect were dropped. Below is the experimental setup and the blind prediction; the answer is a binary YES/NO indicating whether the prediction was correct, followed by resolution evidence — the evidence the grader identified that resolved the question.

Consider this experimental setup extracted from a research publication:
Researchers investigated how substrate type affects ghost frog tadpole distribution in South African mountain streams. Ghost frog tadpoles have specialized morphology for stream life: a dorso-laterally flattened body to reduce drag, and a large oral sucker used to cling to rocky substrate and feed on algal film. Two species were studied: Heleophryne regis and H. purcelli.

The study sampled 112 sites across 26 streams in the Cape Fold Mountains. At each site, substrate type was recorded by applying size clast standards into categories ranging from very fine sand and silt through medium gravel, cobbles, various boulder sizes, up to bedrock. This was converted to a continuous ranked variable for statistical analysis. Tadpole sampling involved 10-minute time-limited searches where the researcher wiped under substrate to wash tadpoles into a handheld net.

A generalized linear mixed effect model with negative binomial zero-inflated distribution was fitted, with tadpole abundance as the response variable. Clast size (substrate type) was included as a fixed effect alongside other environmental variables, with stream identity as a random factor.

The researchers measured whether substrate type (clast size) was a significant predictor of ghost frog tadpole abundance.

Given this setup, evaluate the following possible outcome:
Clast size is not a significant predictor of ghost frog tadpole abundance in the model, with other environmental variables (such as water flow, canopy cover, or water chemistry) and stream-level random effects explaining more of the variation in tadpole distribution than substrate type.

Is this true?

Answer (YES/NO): YES